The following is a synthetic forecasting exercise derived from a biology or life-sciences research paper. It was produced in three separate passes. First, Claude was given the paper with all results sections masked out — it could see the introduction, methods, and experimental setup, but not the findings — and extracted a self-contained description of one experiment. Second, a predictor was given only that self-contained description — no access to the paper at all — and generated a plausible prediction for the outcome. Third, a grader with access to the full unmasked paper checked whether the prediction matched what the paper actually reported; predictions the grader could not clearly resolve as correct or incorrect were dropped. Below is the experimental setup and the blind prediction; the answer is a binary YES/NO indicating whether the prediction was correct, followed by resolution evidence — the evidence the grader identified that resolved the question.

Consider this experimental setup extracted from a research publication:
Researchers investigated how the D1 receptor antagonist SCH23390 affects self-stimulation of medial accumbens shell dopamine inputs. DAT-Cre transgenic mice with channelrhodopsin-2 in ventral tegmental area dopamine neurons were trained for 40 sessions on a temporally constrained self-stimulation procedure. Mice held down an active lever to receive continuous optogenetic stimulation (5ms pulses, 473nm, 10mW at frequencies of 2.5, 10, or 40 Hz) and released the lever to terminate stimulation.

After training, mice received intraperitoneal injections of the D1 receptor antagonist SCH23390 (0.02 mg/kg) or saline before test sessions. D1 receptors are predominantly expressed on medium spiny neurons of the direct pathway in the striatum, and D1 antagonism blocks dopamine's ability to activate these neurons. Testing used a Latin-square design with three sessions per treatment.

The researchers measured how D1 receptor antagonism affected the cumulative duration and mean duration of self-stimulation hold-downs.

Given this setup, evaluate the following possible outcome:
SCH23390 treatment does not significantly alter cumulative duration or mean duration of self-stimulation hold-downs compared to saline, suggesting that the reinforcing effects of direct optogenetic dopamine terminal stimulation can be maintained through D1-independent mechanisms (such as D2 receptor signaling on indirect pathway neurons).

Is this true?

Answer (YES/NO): YES